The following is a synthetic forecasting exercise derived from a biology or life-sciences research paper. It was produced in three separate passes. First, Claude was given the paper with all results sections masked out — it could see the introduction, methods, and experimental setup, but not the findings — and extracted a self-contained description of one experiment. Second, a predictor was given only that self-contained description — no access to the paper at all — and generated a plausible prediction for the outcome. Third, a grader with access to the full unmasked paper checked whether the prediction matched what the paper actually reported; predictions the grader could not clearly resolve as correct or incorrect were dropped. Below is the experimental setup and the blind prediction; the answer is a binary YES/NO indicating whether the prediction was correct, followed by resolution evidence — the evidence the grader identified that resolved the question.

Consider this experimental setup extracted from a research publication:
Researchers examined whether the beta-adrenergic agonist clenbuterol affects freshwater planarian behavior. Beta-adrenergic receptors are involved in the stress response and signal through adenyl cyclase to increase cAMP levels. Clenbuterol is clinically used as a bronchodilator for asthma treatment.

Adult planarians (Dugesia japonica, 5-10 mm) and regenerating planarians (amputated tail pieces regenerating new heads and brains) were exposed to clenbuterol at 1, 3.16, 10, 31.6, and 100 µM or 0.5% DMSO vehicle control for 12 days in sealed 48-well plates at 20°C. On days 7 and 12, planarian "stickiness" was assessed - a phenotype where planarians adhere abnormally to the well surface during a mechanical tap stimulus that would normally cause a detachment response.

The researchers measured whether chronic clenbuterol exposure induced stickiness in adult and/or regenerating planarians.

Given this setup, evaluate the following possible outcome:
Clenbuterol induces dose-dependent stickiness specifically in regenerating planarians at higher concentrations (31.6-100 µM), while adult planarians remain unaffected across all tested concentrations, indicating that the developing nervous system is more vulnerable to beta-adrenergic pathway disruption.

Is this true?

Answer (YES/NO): NO